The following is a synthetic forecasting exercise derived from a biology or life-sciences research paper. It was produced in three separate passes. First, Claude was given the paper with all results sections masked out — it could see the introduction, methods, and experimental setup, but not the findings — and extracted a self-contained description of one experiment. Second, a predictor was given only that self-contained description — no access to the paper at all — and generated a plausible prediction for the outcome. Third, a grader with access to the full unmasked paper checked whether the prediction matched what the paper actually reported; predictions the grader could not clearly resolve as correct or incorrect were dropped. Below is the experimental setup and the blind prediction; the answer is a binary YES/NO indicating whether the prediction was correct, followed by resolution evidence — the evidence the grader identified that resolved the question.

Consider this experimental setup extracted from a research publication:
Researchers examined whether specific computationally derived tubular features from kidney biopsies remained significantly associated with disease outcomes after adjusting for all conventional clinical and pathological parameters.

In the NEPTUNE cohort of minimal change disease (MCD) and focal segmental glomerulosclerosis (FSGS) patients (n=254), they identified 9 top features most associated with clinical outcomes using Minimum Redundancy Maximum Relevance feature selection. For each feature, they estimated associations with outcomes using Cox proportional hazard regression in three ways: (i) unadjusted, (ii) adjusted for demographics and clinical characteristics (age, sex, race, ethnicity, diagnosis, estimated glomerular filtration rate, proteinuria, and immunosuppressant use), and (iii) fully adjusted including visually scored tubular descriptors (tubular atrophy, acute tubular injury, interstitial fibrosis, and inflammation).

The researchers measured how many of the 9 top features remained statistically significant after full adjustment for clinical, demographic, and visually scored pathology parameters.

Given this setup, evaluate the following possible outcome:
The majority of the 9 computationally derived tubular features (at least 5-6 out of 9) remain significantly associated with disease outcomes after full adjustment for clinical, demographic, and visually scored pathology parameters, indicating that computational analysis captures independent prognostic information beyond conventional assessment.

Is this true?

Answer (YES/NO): NO